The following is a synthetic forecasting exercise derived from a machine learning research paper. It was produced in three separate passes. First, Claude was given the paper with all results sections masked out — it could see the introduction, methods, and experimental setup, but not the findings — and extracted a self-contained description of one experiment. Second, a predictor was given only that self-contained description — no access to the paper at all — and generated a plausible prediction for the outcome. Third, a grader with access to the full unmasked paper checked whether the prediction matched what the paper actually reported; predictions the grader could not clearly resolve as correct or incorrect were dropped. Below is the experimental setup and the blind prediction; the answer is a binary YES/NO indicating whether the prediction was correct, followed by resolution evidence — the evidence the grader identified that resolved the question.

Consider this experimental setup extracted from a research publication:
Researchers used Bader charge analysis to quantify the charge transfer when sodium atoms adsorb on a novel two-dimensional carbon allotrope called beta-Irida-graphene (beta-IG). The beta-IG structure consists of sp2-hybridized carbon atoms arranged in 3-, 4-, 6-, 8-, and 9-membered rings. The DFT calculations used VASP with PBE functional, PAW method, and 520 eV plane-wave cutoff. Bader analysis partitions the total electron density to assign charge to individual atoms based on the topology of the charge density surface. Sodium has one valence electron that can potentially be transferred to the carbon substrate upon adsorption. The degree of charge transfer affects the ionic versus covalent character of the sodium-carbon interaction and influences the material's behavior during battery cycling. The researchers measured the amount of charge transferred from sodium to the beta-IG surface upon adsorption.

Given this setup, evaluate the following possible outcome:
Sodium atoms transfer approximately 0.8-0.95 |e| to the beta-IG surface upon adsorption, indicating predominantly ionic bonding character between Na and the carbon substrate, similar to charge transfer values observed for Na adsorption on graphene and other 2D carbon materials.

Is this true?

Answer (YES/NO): YES